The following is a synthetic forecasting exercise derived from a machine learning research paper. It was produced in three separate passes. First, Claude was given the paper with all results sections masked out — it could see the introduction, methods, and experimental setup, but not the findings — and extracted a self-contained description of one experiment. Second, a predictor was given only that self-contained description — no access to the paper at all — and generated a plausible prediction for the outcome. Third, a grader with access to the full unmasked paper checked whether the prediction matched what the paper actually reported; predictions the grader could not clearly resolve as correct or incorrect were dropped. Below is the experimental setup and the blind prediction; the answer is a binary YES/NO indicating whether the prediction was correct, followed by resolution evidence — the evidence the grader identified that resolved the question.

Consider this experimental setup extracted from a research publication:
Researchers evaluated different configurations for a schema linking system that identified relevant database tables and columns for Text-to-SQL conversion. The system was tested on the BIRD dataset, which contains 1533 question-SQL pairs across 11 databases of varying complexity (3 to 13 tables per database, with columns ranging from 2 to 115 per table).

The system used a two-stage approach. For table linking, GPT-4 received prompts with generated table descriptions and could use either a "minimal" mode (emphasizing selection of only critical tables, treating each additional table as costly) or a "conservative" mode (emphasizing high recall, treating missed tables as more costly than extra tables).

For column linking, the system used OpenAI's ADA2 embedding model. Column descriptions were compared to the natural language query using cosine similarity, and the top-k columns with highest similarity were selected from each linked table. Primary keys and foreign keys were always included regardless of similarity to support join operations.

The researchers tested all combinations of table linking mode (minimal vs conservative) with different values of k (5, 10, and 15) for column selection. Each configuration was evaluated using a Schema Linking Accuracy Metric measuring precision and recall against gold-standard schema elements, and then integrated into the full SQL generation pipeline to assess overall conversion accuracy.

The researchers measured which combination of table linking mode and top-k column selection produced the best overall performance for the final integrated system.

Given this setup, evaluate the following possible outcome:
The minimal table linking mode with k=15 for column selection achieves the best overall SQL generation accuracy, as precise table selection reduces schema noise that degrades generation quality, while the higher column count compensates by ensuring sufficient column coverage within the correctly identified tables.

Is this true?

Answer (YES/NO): YES